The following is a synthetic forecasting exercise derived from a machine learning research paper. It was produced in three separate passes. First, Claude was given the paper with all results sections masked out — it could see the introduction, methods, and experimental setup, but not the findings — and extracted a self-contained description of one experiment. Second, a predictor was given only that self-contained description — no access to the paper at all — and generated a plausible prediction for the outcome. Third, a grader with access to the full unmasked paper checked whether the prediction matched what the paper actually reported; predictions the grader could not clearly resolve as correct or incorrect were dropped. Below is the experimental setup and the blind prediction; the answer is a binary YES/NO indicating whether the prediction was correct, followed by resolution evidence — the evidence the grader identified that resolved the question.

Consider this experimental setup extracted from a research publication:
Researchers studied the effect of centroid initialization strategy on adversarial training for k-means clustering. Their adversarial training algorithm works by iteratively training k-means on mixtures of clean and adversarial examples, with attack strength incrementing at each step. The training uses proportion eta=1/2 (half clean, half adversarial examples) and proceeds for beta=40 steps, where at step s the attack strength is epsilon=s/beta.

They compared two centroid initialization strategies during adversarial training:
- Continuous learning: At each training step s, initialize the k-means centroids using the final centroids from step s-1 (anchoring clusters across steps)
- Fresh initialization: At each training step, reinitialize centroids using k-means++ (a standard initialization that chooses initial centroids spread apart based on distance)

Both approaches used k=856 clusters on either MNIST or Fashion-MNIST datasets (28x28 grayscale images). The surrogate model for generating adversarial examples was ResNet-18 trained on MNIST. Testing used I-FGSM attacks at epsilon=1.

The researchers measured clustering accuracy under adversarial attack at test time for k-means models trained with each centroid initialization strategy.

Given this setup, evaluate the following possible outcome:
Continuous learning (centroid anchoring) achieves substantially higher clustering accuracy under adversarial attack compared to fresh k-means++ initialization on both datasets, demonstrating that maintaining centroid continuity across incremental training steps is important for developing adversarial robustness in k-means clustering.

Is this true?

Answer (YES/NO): YES